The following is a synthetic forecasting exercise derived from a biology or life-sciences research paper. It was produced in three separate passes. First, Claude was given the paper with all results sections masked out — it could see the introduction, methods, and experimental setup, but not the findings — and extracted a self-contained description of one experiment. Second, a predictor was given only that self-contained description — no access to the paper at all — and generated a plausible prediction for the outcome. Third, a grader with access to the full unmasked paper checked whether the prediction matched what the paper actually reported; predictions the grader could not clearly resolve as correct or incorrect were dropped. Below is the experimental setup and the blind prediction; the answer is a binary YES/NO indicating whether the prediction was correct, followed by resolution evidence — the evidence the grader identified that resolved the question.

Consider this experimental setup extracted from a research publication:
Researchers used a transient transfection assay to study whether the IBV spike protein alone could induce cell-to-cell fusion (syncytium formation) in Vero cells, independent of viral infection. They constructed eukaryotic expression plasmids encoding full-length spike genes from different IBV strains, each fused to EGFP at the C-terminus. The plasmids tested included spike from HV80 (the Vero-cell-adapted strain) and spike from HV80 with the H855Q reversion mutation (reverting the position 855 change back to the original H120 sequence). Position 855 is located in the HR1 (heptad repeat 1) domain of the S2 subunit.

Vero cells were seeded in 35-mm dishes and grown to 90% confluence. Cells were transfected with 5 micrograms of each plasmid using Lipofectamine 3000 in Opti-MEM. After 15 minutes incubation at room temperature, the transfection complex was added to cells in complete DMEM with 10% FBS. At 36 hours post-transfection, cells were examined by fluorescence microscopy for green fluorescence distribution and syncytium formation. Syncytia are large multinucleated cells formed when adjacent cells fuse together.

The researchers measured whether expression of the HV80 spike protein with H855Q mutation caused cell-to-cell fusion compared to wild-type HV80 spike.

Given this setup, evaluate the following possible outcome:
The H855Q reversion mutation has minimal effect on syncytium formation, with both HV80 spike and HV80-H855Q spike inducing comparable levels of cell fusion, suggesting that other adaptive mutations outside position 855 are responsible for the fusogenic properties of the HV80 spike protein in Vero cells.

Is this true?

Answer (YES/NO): NO